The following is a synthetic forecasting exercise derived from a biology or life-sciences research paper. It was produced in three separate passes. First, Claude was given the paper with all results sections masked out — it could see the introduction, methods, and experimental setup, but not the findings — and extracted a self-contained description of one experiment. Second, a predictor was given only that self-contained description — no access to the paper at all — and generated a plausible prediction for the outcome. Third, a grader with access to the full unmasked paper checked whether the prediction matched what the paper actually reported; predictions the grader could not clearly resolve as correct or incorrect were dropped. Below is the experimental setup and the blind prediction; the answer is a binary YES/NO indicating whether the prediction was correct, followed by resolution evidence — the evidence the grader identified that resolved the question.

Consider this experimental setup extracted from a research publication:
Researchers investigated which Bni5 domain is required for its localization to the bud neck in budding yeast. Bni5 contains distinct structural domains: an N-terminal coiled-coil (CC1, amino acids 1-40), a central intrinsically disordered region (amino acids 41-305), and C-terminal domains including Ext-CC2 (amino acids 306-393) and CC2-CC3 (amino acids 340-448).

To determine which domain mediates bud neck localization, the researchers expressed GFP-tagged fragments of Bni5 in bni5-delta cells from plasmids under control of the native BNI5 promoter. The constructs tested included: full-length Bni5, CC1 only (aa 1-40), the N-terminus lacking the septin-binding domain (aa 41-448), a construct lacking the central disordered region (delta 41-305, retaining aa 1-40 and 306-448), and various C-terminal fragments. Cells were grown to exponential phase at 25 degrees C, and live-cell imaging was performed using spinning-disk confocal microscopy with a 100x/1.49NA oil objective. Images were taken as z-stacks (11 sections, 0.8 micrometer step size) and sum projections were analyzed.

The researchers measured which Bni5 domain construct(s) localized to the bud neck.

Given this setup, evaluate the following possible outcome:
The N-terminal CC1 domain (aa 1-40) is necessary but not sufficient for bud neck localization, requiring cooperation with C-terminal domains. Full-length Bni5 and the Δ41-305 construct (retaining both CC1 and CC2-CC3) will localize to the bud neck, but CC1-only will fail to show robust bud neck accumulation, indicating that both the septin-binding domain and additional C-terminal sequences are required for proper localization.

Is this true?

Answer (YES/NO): NO